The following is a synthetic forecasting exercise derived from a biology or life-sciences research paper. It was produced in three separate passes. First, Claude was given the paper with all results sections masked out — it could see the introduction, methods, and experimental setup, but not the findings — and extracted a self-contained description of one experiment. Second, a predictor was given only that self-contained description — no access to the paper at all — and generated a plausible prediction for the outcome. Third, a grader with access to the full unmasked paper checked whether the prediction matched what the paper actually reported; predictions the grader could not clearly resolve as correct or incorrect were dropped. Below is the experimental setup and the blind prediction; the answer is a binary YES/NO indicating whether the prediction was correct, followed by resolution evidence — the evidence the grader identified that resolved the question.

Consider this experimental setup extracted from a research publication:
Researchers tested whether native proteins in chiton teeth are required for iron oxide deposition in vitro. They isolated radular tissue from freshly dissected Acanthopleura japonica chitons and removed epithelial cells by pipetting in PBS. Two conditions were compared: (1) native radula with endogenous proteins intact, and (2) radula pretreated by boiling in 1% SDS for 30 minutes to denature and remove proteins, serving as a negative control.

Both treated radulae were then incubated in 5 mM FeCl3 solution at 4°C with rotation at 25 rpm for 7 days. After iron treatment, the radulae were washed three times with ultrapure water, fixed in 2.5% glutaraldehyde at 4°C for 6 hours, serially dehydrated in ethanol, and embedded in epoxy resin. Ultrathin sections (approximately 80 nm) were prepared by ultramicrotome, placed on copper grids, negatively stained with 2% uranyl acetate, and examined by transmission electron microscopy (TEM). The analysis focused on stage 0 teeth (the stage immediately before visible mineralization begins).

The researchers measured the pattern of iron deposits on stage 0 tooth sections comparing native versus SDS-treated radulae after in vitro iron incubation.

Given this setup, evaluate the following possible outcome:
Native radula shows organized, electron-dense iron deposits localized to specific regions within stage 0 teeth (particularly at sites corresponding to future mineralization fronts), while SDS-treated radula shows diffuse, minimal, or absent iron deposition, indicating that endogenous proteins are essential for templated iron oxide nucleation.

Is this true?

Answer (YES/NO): YES